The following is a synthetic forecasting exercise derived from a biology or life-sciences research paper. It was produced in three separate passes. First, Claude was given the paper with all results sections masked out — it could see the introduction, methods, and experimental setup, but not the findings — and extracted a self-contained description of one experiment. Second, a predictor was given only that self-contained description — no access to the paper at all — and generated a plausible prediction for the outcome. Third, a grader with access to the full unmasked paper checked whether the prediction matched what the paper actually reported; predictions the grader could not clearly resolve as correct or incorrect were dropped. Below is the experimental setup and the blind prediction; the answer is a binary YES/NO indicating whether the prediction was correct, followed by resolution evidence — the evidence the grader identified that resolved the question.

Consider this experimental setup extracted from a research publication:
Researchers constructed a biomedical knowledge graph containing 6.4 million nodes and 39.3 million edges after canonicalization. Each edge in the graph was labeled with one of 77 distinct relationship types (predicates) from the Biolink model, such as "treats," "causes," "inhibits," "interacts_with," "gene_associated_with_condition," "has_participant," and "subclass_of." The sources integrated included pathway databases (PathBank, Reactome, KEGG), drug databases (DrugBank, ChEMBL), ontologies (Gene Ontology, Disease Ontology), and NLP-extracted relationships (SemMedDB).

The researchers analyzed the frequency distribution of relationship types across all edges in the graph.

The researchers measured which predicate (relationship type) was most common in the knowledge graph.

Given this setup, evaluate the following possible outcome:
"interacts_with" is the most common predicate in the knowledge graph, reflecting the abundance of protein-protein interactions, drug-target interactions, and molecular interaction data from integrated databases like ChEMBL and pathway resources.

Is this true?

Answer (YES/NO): NO